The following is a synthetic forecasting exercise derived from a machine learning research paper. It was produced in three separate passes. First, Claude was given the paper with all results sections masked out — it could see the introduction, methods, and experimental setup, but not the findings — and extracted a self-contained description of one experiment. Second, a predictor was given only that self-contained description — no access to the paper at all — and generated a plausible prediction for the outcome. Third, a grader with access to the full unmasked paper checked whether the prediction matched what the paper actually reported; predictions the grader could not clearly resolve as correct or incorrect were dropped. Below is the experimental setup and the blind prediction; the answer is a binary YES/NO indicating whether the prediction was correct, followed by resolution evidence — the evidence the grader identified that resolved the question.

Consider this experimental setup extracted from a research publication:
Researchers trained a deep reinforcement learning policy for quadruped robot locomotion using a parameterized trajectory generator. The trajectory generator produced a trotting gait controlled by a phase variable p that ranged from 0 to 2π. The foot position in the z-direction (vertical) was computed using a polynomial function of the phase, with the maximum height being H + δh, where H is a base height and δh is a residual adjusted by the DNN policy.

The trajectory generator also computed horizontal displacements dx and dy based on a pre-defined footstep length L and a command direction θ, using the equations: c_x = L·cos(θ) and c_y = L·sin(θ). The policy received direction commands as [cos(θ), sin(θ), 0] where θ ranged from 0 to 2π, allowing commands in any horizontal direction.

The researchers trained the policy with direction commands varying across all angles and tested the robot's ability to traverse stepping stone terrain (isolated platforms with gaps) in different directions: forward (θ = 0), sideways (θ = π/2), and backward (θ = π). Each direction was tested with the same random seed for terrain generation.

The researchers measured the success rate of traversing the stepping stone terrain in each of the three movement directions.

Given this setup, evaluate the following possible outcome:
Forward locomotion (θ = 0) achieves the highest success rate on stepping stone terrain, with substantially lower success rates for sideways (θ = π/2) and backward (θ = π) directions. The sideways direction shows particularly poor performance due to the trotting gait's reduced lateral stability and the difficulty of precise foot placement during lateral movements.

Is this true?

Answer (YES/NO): NO